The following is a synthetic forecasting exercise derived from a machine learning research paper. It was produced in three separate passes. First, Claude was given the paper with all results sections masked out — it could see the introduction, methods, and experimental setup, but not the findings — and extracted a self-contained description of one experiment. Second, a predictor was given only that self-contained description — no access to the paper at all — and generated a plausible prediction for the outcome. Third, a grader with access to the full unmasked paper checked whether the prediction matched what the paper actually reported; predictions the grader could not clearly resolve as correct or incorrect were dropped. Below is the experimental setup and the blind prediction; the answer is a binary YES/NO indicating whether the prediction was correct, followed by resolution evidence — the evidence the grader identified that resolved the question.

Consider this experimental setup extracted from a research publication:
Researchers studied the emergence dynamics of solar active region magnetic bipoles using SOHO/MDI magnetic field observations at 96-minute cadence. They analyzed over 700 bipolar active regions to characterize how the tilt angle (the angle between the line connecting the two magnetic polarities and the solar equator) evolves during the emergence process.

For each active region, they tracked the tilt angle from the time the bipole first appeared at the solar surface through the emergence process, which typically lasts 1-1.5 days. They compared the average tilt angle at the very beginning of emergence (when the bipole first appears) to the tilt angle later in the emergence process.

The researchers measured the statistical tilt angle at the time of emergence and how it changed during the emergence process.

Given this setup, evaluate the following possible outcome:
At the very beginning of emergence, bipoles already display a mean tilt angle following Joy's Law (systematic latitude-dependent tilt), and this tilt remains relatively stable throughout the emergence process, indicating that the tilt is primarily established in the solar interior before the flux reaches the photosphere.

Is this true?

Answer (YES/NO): NO